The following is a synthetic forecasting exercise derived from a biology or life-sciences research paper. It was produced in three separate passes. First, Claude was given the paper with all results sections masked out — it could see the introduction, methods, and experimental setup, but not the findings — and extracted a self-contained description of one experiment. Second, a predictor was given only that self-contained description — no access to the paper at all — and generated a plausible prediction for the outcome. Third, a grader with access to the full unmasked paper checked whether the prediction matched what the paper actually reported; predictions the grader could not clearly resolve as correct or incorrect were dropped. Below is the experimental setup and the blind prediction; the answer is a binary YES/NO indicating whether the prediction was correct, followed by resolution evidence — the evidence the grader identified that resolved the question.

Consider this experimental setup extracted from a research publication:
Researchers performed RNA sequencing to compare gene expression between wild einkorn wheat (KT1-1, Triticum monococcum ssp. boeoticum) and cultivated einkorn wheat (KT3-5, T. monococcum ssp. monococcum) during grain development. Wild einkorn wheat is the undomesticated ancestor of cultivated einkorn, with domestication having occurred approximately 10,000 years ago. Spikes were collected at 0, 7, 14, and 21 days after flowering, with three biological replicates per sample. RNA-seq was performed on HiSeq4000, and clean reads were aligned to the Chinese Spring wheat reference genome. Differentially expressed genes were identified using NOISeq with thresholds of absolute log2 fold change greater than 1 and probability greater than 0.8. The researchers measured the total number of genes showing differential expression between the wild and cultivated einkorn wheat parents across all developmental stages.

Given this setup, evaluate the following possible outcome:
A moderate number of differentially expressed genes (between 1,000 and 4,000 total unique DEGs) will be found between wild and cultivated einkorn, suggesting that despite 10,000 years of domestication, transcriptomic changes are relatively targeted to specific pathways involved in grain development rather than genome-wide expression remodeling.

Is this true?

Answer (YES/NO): NO